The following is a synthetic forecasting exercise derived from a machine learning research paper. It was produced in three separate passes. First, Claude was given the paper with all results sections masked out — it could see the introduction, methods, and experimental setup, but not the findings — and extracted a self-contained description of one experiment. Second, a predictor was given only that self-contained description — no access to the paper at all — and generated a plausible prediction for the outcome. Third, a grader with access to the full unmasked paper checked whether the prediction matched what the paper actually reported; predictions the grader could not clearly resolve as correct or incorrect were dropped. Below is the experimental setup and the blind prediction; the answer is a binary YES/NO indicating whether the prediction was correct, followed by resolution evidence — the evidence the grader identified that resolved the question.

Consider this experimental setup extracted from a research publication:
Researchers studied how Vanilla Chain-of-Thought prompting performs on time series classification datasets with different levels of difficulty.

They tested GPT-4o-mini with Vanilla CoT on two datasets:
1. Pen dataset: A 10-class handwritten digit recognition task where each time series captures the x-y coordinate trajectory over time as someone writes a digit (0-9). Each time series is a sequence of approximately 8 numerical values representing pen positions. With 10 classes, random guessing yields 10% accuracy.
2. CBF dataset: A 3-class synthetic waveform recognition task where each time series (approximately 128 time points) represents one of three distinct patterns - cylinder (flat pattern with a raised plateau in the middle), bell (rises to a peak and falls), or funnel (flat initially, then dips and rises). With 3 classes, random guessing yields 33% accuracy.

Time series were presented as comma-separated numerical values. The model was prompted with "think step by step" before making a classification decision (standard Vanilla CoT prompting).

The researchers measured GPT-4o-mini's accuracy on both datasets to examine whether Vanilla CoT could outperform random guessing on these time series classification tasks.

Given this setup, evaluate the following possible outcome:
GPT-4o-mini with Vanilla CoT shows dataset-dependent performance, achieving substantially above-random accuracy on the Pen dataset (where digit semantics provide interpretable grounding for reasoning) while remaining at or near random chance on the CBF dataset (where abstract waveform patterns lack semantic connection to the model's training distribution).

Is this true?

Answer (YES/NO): NO